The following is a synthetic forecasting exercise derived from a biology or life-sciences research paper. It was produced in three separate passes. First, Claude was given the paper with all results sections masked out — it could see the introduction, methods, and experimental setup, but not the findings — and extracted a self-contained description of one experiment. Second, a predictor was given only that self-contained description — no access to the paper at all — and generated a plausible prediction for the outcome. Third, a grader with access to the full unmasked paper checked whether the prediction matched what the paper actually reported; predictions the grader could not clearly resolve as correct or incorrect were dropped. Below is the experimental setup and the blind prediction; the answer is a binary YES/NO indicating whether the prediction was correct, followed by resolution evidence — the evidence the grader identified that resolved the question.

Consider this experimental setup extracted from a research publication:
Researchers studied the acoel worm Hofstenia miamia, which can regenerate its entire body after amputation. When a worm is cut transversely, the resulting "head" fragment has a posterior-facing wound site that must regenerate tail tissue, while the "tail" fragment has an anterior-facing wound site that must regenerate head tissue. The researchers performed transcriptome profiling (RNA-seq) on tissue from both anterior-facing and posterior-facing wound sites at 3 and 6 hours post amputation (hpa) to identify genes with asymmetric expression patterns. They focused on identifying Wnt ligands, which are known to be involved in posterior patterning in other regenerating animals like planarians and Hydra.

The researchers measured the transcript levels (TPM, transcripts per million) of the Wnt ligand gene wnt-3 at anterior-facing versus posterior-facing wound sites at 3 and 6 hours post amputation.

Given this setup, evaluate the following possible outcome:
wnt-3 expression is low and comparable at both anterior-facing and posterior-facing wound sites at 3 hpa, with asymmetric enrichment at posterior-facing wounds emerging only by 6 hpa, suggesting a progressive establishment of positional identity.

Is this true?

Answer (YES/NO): NO